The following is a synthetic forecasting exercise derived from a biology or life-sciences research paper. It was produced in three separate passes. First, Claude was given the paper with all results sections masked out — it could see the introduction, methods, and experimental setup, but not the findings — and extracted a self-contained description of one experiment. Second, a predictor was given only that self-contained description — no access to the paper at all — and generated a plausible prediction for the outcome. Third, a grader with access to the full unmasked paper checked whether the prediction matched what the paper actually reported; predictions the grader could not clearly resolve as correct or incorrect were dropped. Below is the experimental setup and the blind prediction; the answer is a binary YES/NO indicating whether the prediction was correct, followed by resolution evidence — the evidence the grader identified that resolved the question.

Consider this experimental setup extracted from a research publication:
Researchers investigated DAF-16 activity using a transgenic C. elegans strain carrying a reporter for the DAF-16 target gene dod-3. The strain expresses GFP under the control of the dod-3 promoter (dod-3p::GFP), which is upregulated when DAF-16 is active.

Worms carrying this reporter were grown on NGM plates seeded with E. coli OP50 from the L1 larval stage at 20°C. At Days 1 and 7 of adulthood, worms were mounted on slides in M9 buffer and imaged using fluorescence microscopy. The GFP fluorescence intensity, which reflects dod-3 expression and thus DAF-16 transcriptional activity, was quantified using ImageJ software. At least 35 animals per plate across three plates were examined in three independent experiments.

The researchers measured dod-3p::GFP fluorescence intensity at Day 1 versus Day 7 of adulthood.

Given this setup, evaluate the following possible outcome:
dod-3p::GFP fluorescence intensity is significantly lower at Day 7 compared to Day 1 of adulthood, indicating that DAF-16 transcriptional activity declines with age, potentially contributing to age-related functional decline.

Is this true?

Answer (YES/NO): NO